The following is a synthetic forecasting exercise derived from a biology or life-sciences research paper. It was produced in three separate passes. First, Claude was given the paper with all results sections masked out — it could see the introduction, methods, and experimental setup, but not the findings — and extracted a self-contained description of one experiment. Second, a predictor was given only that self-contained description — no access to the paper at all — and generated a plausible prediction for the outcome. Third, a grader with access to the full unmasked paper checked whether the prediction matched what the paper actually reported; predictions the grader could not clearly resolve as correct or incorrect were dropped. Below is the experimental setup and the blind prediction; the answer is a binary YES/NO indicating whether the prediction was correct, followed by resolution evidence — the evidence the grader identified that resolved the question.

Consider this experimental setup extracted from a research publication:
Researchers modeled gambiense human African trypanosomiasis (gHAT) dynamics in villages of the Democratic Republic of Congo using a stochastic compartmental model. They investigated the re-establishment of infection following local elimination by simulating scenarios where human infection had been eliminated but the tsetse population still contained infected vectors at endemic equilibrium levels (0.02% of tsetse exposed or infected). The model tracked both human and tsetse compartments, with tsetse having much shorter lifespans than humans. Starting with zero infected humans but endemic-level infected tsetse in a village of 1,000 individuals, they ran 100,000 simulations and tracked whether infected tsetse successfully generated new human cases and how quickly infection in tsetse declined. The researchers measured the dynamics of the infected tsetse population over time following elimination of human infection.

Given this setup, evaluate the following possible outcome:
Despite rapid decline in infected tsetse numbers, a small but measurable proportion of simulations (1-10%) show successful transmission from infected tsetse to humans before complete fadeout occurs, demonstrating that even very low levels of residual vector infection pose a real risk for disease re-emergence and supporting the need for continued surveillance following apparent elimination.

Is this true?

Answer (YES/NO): NO